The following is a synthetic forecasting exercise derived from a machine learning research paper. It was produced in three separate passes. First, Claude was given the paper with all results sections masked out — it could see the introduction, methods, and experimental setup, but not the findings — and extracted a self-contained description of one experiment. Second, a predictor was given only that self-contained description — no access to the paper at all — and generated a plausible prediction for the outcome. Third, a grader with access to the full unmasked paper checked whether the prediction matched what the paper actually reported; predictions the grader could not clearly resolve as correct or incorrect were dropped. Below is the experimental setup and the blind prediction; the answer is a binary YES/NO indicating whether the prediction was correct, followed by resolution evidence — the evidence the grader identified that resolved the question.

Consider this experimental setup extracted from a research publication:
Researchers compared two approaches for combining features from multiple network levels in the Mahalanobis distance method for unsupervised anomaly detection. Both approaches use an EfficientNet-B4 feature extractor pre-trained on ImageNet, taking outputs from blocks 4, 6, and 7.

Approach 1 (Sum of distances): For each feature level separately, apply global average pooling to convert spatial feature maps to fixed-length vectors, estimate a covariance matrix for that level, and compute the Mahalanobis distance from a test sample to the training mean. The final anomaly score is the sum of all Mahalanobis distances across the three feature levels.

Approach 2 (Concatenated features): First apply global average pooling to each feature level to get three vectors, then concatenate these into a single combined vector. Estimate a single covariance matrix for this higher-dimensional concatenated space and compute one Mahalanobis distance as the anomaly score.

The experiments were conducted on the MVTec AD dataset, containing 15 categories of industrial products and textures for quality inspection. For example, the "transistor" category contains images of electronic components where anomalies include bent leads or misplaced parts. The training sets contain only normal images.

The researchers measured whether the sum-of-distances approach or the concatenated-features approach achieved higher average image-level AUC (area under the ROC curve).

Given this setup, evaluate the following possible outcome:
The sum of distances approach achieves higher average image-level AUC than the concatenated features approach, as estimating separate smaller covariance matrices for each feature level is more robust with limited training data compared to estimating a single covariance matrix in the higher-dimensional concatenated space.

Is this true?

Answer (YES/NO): NO